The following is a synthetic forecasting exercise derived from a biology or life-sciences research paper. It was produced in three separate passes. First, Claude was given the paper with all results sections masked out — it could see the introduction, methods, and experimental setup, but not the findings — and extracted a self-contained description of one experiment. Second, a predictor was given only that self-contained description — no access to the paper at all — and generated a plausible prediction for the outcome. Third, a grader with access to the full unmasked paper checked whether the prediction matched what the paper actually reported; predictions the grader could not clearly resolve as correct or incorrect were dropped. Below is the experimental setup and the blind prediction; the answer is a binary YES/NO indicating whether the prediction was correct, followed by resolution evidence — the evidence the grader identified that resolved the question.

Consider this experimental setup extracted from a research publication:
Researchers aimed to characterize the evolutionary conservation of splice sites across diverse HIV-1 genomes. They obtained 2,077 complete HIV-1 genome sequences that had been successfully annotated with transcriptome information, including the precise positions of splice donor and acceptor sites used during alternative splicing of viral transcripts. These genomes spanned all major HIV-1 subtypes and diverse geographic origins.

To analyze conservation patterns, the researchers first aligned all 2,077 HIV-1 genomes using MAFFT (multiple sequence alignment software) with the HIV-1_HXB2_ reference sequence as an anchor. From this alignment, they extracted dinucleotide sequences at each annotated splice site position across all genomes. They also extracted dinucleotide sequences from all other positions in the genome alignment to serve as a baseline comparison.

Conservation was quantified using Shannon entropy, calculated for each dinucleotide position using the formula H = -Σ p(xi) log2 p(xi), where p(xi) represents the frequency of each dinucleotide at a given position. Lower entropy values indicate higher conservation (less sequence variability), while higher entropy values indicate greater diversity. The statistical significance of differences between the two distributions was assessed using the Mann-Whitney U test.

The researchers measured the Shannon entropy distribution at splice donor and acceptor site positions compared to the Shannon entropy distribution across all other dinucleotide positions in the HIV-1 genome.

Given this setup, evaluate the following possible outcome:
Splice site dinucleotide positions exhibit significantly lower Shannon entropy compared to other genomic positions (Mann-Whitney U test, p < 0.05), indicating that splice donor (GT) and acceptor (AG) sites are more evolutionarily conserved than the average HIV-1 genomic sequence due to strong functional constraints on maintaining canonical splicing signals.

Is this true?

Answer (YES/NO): YES